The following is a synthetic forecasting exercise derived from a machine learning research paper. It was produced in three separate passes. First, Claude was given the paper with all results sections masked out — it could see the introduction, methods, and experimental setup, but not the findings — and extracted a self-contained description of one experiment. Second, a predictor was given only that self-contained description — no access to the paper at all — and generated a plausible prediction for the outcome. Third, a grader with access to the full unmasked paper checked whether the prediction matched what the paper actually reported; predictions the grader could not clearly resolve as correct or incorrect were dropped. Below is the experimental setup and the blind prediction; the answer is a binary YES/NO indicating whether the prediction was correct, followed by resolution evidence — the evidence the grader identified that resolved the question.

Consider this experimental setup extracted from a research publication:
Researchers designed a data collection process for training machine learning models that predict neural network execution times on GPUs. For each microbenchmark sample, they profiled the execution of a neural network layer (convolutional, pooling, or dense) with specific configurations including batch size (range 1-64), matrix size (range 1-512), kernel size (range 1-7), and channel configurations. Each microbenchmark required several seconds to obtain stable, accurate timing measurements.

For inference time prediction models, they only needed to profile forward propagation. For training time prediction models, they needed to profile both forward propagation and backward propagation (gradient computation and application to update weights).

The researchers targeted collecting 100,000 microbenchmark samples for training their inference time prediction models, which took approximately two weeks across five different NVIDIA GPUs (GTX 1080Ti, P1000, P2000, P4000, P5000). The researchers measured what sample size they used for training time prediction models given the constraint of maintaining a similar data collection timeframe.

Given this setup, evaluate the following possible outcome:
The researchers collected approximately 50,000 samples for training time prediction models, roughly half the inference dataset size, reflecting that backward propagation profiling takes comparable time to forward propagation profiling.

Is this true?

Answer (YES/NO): NO